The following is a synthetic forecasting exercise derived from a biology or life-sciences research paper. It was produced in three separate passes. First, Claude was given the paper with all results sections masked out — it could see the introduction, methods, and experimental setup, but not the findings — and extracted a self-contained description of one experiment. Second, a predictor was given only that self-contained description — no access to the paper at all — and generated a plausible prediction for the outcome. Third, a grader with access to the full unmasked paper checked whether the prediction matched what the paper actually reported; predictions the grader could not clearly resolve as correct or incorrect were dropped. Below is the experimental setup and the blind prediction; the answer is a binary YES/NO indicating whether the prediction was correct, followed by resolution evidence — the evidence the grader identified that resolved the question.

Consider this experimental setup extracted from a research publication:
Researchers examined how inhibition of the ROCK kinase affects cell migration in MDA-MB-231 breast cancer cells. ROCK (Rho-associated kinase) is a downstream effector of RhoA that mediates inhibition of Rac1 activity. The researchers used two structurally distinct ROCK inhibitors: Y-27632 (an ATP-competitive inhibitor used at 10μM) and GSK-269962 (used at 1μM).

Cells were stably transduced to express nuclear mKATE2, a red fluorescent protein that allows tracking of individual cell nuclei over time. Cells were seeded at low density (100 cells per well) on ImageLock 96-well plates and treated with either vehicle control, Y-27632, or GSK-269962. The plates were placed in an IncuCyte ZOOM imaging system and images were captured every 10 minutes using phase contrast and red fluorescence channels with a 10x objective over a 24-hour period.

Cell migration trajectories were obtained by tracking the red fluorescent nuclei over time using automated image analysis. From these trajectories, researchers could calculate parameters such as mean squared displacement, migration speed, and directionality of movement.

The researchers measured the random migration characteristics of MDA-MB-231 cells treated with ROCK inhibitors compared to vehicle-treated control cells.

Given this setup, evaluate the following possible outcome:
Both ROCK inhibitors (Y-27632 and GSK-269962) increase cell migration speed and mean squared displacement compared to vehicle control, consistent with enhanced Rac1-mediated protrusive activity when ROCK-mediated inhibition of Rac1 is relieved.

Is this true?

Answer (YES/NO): NO